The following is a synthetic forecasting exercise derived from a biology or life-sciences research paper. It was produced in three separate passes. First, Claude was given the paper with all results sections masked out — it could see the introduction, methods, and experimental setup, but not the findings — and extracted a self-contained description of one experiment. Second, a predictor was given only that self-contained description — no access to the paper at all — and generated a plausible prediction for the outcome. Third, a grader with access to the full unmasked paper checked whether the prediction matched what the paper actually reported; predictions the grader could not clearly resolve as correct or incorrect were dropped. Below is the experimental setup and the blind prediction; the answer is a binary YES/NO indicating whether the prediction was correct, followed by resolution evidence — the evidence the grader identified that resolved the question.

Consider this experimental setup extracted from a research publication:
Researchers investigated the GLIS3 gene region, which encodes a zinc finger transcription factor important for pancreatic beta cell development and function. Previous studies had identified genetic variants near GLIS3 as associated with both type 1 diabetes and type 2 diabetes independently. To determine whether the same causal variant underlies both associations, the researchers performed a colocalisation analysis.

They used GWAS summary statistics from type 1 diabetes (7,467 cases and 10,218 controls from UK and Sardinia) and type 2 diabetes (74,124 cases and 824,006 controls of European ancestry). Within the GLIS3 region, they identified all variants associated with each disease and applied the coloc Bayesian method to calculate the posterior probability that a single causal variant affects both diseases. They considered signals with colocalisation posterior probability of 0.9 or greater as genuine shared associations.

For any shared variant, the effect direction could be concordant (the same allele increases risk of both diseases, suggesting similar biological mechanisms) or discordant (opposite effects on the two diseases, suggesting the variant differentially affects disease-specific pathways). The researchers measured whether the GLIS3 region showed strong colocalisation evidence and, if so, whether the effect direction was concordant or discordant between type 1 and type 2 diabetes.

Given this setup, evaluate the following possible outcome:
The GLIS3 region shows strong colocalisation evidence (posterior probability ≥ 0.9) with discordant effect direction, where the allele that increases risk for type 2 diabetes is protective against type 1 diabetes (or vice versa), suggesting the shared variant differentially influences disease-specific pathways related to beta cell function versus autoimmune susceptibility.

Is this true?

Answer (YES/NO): NO